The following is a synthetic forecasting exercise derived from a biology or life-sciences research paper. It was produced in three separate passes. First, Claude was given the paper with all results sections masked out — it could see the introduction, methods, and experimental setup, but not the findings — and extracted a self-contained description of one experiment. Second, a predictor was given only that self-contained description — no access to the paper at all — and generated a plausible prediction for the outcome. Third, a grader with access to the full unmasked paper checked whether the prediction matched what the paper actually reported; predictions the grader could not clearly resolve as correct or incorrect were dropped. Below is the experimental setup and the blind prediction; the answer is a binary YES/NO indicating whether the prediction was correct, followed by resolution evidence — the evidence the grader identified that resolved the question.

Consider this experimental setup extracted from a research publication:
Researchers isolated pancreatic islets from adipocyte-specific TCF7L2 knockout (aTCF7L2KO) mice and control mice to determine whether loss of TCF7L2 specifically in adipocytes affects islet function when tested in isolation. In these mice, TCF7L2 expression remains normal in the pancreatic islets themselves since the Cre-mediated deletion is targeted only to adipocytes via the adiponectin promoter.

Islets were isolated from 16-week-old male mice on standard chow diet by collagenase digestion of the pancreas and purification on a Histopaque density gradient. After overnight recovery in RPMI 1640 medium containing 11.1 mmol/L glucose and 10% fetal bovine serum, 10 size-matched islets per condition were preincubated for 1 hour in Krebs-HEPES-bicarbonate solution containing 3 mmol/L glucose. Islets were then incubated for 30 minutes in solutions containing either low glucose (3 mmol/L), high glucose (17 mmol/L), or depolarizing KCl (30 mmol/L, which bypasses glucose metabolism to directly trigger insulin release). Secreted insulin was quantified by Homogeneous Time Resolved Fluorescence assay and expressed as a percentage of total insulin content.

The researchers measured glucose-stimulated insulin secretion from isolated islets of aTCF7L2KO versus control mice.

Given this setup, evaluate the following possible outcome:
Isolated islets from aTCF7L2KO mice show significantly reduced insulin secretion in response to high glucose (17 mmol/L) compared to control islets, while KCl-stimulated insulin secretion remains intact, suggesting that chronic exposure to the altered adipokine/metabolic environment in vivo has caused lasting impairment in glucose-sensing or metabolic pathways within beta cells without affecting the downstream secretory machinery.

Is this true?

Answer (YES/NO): YES